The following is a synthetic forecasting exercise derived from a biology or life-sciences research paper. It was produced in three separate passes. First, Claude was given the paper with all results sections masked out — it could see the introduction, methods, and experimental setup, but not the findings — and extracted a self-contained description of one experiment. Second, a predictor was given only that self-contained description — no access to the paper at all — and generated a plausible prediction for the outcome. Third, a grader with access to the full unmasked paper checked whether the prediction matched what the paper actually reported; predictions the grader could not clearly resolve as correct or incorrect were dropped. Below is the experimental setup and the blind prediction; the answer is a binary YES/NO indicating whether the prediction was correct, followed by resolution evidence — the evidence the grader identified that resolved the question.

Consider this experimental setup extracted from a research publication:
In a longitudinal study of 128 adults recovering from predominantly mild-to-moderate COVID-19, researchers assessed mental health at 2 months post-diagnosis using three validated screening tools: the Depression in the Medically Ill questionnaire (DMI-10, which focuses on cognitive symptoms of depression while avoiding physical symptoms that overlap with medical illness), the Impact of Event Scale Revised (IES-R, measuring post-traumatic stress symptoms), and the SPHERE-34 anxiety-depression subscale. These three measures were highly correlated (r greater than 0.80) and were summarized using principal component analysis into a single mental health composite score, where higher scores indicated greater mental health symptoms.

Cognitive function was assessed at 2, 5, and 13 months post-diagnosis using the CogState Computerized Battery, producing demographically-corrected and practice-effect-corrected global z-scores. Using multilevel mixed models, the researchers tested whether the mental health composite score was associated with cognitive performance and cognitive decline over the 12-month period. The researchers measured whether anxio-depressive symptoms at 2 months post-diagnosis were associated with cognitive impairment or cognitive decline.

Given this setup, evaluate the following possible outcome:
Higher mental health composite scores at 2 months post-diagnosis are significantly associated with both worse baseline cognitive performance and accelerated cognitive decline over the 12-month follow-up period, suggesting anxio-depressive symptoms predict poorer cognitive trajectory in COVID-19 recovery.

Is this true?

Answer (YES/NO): NO